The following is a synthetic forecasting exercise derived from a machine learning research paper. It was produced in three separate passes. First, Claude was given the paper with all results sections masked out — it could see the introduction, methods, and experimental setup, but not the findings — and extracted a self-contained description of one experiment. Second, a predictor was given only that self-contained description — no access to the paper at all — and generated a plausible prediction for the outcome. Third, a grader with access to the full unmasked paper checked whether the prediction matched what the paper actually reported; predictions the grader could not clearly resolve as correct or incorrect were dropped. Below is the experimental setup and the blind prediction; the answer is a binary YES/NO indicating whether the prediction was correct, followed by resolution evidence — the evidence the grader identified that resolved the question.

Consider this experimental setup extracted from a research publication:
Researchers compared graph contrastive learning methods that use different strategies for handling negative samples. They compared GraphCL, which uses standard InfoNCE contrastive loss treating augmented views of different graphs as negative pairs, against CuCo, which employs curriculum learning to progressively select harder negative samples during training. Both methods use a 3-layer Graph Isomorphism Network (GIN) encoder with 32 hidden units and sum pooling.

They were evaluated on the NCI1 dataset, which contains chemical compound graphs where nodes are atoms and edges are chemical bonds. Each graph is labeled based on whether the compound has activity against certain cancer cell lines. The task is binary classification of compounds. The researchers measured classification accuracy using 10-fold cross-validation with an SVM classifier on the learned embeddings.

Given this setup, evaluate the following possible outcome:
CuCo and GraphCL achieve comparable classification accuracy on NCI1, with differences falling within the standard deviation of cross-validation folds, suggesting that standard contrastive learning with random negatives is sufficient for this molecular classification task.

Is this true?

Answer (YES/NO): NO